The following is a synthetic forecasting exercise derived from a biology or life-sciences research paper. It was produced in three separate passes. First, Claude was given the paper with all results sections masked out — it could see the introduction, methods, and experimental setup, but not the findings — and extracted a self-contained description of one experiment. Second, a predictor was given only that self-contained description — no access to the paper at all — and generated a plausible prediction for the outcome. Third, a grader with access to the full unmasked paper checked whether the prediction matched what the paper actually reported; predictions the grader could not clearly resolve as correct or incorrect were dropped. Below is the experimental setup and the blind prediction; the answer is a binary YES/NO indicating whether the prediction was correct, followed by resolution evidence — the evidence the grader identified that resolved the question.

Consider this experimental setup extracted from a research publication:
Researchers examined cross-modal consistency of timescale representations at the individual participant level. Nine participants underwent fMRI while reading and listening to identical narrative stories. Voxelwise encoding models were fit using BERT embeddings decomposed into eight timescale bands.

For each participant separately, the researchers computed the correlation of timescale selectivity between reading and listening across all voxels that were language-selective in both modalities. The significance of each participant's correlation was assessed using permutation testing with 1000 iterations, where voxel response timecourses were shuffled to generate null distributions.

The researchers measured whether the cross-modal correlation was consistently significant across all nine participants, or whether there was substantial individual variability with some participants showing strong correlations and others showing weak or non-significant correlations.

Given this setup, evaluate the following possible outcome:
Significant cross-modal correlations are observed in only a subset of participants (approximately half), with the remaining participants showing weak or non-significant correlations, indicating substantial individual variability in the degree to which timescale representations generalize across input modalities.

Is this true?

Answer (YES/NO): NO